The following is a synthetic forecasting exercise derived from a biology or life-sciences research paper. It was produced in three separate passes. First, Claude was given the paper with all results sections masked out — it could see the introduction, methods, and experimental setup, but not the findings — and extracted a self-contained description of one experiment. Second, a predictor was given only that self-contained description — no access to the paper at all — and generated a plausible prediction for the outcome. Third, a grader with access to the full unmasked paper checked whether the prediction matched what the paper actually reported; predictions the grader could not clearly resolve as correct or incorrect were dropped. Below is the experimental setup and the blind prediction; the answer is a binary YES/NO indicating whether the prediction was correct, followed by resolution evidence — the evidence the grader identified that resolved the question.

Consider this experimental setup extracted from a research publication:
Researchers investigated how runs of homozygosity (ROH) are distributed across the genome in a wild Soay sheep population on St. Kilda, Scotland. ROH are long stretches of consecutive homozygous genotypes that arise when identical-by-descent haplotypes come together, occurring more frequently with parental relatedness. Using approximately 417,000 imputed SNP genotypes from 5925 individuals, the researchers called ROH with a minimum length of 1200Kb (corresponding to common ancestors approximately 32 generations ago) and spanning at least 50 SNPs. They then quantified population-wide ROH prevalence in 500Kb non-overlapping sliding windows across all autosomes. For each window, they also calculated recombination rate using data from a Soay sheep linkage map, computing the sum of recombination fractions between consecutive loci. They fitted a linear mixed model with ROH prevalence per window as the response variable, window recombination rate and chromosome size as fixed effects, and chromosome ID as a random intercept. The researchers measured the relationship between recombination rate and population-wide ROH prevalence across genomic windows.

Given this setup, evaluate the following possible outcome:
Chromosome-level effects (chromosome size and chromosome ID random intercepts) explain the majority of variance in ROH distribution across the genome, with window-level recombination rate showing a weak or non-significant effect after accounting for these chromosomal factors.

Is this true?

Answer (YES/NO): NO